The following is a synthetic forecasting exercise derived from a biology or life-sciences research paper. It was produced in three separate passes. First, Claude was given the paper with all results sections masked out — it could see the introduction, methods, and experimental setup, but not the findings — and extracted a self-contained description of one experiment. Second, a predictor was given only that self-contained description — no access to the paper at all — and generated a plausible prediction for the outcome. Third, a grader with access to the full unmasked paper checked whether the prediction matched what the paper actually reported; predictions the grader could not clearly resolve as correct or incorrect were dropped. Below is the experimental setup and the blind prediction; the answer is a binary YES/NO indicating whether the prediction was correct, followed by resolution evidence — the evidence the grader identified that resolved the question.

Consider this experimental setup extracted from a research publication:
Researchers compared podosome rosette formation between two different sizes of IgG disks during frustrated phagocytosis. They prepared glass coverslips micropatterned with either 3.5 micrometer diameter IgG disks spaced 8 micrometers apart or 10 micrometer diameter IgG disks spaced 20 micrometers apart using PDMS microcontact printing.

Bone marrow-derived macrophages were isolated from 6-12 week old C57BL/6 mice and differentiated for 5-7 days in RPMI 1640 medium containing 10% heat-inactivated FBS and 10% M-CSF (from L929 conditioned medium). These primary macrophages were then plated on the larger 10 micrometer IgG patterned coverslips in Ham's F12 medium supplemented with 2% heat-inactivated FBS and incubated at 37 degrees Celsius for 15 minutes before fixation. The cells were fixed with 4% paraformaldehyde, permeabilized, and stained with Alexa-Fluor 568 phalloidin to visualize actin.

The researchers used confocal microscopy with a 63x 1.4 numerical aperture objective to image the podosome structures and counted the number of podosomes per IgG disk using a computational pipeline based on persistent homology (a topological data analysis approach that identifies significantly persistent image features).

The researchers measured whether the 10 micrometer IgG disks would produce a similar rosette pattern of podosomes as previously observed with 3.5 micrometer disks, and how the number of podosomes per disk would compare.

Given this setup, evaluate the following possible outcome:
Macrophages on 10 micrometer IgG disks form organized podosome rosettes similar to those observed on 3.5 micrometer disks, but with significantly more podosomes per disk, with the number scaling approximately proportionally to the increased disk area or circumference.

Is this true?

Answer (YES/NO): YES